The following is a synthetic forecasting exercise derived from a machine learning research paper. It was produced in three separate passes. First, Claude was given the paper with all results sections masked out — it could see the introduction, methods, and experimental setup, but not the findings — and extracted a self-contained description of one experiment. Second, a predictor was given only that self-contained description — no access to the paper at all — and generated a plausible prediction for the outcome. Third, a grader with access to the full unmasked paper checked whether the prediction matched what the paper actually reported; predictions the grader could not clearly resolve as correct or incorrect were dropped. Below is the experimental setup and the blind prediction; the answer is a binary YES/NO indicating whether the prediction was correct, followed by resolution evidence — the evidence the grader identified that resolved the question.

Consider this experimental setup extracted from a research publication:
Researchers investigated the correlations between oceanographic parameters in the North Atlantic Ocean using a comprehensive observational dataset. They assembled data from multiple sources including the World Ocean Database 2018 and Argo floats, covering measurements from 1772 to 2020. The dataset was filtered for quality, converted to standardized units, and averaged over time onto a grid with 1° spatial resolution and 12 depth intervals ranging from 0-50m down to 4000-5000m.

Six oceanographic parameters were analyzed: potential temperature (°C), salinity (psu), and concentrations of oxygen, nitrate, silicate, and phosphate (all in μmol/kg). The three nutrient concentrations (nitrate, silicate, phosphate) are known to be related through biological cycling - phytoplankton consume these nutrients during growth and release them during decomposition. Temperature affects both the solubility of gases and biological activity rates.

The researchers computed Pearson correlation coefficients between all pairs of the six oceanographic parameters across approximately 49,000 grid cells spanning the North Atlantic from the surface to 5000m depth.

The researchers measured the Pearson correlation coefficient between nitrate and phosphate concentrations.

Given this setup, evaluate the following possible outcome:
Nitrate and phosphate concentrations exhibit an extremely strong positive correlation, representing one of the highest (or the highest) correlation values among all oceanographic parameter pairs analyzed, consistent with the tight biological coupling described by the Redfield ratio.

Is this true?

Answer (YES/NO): NO